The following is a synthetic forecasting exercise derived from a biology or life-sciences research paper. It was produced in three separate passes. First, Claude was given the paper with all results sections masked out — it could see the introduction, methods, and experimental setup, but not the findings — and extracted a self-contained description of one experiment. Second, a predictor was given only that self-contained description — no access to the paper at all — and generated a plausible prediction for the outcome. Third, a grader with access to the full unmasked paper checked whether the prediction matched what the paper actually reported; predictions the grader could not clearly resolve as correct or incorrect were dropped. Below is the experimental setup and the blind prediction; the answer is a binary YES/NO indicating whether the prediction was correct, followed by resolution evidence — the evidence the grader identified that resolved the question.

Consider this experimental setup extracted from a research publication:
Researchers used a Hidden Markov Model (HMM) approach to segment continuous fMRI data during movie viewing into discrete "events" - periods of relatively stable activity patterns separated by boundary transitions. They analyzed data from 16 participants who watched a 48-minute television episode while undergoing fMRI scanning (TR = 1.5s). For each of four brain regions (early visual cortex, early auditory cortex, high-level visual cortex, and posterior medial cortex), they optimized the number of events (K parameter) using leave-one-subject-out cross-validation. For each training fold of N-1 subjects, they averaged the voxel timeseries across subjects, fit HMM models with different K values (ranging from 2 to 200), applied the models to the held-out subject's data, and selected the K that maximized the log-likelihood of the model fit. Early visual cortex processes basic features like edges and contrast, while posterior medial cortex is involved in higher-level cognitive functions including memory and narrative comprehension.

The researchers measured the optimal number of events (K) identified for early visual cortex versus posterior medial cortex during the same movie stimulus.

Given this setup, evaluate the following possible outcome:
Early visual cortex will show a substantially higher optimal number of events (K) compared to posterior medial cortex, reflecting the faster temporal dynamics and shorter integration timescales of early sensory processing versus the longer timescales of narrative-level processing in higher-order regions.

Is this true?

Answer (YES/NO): YES